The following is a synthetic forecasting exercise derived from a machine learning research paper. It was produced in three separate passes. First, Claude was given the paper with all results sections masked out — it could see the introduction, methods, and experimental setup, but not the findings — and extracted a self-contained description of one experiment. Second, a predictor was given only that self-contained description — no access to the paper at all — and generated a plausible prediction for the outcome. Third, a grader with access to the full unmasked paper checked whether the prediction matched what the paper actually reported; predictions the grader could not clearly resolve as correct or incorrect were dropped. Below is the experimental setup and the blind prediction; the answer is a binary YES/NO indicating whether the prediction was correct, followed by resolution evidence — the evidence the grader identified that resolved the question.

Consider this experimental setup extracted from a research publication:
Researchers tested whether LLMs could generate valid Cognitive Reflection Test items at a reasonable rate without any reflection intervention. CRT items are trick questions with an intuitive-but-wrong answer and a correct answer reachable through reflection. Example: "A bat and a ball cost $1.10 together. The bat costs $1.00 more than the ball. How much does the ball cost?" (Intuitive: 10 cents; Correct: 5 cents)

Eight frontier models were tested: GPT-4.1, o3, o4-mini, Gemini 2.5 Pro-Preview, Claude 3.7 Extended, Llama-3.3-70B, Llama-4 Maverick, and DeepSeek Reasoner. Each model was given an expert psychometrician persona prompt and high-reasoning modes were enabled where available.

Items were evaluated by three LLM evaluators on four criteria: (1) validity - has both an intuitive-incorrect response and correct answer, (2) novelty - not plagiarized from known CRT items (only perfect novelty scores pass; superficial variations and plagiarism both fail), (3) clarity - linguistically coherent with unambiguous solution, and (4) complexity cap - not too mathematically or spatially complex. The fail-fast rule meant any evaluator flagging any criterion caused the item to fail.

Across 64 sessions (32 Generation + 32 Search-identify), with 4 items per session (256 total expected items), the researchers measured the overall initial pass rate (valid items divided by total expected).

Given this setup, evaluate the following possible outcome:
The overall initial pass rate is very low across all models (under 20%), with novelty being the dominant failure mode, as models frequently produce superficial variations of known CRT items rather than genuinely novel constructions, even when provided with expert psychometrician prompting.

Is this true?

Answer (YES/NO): NO